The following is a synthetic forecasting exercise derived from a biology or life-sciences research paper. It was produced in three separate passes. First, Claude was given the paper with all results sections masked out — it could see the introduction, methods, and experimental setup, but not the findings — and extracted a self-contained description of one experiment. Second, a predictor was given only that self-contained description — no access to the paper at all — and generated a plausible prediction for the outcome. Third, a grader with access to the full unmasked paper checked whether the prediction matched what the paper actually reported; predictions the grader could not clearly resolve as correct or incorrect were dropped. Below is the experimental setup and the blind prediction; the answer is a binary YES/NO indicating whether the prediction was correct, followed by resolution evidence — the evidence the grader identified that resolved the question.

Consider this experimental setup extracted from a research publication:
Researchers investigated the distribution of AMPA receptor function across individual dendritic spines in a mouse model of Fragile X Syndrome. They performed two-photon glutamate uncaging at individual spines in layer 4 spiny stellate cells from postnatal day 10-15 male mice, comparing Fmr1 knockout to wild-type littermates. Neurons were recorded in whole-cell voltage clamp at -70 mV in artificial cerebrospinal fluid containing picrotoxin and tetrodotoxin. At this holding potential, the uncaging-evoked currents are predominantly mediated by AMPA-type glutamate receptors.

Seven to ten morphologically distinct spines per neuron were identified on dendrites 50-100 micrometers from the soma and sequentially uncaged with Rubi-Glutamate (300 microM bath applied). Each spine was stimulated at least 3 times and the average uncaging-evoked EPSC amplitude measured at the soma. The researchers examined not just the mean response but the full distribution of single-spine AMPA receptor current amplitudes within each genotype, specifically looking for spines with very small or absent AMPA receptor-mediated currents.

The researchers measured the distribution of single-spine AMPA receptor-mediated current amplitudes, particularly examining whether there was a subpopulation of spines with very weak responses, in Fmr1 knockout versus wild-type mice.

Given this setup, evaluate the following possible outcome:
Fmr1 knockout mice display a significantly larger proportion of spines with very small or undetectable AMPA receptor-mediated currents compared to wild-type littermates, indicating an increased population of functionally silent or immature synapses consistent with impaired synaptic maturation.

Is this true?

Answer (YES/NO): NO